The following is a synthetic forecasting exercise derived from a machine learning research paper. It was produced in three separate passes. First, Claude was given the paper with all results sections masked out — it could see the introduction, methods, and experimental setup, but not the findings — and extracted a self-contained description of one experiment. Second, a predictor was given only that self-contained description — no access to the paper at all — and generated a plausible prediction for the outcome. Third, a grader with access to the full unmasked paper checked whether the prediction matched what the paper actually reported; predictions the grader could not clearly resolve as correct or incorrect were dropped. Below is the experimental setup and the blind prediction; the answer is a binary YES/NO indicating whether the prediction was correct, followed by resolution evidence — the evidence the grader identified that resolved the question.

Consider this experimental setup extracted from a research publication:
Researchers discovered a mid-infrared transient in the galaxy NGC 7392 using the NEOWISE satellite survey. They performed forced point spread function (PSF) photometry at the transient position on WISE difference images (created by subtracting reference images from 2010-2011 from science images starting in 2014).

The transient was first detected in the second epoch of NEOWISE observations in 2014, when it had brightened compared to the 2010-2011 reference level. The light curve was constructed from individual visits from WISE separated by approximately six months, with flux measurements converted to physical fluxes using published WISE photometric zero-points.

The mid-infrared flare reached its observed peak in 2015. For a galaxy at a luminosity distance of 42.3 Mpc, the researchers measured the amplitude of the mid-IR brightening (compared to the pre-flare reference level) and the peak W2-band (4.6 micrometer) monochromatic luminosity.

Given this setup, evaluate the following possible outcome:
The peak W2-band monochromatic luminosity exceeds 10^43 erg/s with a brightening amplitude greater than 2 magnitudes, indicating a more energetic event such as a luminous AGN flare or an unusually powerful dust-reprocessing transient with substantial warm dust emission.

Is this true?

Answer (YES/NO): NO